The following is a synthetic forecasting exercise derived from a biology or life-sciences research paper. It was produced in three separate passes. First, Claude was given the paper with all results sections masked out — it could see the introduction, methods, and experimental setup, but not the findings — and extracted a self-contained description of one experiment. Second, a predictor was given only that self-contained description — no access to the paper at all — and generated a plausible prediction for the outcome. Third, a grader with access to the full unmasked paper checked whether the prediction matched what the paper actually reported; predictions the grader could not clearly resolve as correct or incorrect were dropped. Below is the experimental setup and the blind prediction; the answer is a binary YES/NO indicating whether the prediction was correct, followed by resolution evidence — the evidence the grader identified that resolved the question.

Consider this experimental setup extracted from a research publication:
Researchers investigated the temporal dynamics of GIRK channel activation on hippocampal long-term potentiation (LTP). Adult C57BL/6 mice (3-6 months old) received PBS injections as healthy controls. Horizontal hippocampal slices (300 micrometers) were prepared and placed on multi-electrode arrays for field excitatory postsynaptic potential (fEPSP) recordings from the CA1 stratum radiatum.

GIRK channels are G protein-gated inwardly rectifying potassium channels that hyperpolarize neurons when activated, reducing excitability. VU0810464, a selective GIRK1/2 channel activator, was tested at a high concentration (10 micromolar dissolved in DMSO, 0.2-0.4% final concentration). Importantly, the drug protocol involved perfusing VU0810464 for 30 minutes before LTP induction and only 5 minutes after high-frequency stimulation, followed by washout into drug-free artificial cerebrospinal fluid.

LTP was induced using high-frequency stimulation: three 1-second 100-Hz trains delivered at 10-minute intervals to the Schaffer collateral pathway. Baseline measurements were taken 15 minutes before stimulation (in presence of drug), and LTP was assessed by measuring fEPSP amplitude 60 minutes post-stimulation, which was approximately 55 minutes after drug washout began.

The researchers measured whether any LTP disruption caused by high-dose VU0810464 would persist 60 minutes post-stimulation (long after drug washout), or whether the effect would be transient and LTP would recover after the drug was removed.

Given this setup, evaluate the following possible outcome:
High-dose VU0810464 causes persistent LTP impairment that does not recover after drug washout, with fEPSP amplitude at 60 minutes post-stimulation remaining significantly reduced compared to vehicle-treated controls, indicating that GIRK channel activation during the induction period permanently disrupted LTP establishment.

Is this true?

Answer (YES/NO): YES